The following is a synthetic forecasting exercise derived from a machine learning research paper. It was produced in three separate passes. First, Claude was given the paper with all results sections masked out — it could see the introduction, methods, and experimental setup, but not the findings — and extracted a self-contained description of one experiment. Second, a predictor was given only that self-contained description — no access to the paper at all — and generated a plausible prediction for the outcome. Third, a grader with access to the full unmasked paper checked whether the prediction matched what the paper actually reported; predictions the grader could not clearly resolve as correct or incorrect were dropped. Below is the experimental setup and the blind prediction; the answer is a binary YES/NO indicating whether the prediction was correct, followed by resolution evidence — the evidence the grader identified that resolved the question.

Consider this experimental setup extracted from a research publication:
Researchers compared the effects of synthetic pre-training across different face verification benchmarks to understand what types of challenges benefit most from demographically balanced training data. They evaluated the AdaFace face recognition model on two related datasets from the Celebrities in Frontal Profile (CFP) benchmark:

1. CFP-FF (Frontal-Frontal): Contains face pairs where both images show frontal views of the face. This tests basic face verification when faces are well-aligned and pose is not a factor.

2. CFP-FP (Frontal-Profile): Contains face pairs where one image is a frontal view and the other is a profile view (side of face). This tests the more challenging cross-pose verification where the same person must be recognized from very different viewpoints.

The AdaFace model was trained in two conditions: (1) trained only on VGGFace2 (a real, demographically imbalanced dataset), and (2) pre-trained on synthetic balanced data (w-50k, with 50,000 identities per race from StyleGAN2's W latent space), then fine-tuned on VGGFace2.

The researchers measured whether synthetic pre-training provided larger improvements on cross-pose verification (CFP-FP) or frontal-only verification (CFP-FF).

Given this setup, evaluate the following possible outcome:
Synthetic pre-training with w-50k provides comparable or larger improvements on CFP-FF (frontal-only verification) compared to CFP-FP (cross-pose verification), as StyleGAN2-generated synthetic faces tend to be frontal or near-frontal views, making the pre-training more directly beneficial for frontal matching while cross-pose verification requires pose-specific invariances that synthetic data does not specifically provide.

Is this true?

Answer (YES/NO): NO